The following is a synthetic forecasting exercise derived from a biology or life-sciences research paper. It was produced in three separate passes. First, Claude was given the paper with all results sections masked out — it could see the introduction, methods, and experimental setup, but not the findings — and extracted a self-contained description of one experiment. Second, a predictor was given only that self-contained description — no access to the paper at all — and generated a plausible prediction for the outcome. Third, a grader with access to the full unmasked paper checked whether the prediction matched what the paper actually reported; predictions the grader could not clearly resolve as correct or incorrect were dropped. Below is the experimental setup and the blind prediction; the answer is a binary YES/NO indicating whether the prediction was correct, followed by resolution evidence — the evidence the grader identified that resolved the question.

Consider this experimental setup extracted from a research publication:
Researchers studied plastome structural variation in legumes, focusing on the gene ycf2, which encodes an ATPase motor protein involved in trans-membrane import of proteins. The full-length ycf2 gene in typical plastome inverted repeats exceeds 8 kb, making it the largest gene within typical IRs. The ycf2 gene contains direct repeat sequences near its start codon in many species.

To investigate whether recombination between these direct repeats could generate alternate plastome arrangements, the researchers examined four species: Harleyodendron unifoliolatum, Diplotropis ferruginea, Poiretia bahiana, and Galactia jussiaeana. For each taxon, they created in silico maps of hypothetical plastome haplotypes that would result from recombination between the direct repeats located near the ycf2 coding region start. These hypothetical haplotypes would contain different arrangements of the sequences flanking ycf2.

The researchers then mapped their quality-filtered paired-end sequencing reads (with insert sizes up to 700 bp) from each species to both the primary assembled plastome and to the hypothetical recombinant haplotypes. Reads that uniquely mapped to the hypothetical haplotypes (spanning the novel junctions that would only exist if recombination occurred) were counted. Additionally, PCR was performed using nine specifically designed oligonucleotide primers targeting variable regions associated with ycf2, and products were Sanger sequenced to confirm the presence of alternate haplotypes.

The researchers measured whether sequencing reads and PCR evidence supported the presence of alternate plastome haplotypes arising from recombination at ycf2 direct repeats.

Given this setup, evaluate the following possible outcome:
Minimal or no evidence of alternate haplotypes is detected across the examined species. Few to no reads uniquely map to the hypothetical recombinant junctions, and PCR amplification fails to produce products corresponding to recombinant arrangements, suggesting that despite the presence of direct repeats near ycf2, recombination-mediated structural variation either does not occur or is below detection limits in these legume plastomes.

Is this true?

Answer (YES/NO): NO